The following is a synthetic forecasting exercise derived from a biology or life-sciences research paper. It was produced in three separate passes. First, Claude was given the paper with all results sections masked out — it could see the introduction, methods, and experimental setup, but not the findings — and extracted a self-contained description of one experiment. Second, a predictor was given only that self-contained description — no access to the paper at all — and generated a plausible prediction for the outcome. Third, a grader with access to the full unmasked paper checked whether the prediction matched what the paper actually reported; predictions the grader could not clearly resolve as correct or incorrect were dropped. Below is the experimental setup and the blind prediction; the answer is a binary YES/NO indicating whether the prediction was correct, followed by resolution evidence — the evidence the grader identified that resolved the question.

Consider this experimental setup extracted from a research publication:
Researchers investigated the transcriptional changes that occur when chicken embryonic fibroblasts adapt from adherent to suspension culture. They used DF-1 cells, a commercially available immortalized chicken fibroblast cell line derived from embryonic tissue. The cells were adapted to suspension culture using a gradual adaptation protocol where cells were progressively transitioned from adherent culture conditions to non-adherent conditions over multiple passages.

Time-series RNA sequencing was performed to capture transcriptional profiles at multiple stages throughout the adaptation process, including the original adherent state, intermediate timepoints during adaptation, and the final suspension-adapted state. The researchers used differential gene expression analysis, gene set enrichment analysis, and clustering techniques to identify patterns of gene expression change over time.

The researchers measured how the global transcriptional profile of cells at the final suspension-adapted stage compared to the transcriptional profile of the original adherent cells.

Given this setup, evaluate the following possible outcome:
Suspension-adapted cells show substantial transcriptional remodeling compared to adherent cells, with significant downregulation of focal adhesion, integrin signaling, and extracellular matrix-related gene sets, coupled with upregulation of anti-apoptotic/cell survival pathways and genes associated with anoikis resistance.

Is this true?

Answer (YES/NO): NO